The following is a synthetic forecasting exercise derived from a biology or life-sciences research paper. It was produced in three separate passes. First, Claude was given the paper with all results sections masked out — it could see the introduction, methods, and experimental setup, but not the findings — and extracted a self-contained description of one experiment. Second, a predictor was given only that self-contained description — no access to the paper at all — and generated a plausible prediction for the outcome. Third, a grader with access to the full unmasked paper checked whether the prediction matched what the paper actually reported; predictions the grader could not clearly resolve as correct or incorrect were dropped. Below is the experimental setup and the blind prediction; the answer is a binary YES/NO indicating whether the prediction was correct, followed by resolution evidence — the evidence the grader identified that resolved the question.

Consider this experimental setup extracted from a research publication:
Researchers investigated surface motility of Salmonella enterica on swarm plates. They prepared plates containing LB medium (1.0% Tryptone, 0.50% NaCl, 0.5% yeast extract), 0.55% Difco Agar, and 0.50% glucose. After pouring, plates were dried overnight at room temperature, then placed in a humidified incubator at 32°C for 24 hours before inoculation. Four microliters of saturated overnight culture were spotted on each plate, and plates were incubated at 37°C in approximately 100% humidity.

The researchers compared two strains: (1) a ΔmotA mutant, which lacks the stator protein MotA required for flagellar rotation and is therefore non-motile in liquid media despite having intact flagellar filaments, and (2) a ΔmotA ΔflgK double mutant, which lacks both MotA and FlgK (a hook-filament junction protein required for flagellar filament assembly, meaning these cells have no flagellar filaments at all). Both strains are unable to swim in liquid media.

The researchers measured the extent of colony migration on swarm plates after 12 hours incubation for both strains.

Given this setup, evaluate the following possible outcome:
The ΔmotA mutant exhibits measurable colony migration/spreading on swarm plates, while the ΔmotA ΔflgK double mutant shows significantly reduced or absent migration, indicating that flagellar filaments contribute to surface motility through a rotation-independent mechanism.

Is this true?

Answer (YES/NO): NO